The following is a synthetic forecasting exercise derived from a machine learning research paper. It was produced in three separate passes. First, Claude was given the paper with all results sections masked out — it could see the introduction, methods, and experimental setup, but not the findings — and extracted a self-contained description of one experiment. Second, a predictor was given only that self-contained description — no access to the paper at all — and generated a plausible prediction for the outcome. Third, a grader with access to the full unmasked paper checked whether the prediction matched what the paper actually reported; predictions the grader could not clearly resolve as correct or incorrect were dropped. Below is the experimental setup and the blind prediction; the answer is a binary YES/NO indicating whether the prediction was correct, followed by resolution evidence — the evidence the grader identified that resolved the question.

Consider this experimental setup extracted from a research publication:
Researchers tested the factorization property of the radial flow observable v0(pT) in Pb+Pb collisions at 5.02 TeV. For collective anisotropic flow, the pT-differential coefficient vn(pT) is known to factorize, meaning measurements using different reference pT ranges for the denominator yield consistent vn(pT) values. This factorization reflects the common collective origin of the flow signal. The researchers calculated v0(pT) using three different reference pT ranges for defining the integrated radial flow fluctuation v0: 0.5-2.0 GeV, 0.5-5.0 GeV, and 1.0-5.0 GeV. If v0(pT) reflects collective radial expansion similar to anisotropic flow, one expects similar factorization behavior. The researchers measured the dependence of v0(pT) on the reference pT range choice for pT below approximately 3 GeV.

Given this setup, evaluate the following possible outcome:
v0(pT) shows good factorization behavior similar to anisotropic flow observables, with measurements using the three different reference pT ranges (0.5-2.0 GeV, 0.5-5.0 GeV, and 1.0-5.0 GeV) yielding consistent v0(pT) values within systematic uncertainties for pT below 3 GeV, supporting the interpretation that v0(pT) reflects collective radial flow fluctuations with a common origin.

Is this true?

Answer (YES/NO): YES